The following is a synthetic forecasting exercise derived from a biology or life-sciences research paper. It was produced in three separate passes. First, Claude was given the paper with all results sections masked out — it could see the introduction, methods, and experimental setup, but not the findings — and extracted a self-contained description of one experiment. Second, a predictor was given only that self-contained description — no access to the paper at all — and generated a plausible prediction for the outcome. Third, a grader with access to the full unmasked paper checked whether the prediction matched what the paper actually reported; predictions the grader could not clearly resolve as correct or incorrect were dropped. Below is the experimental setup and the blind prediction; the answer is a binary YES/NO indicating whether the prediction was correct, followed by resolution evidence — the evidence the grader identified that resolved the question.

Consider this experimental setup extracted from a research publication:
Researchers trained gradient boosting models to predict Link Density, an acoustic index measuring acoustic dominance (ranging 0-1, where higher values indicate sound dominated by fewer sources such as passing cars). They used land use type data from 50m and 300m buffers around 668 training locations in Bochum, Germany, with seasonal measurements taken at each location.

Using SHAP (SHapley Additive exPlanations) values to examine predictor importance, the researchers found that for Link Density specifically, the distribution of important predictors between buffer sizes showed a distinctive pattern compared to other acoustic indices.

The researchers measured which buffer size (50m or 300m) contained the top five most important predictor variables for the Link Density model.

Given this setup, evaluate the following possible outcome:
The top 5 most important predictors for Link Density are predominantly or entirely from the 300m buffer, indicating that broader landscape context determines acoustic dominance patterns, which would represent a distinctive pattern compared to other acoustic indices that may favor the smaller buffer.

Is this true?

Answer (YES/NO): NO